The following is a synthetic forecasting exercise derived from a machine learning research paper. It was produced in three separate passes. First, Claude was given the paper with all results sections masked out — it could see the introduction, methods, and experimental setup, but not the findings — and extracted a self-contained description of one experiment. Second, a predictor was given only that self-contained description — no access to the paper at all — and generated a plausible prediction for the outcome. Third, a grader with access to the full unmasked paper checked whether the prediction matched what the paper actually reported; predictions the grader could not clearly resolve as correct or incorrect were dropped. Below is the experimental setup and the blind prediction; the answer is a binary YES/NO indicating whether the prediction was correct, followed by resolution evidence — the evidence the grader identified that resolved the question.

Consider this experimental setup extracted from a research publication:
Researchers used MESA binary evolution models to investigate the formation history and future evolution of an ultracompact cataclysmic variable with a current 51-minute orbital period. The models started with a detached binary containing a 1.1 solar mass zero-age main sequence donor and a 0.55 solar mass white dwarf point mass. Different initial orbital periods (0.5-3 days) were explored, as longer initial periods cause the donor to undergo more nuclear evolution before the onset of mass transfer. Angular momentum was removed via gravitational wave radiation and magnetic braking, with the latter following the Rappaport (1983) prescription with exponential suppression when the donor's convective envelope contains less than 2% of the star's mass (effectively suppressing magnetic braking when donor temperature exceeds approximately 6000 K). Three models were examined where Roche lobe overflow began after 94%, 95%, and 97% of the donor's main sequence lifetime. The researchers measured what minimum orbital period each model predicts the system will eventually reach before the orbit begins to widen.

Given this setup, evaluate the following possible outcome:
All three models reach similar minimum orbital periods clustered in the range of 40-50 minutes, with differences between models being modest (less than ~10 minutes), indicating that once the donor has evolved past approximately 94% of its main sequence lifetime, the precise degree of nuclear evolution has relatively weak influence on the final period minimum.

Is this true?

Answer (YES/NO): NO